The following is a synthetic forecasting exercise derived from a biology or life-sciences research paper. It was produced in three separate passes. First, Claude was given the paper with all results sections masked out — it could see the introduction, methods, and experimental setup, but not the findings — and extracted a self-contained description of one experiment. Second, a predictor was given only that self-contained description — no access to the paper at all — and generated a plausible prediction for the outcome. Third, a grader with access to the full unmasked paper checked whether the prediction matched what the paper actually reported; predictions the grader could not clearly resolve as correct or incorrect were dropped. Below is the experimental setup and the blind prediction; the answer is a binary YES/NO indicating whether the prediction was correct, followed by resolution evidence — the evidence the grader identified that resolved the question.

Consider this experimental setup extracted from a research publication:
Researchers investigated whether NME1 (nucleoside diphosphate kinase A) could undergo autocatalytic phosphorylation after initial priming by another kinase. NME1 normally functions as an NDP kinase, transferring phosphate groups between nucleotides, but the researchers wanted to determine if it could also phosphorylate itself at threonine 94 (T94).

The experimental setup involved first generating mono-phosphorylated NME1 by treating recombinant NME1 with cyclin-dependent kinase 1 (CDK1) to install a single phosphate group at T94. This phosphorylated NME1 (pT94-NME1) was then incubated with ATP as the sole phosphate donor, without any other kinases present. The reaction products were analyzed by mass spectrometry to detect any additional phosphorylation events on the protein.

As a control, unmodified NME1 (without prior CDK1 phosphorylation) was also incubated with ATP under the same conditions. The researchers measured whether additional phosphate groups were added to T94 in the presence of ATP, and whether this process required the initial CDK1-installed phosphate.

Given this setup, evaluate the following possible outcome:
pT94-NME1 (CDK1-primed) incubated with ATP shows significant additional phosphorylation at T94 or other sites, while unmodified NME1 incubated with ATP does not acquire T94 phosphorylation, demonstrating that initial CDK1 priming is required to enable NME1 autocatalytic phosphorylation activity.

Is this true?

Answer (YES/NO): YES